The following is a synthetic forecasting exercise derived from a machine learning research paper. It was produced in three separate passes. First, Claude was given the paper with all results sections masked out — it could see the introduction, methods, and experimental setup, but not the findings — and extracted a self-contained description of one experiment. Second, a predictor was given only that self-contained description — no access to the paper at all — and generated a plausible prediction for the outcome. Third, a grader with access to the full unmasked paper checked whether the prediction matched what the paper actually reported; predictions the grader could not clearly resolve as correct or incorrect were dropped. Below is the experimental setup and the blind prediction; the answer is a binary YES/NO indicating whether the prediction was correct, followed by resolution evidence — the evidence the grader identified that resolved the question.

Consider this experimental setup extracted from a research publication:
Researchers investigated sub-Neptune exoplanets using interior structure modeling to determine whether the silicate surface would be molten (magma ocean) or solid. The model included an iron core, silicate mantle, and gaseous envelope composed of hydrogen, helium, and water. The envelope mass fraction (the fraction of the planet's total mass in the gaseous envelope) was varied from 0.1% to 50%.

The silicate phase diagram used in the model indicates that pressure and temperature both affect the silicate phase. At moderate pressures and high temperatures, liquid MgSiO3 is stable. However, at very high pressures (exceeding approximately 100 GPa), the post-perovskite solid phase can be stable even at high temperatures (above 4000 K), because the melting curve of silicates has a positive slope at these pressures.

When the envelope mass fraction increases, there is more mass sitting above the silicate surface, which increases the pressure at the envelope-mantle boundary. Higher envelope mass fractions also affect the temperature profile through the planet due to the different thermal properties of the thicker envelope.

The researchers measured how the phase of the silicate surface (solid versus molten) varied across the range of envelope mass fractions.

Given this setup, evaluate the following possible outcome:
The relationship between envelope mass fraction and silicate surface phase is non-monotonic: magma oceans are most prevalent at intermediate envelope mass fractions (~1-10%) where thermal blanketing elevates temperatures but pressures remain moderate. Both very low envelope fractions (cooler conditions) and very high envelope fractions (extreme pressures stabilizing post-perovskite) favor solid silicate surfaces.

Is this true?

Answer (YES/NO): NO